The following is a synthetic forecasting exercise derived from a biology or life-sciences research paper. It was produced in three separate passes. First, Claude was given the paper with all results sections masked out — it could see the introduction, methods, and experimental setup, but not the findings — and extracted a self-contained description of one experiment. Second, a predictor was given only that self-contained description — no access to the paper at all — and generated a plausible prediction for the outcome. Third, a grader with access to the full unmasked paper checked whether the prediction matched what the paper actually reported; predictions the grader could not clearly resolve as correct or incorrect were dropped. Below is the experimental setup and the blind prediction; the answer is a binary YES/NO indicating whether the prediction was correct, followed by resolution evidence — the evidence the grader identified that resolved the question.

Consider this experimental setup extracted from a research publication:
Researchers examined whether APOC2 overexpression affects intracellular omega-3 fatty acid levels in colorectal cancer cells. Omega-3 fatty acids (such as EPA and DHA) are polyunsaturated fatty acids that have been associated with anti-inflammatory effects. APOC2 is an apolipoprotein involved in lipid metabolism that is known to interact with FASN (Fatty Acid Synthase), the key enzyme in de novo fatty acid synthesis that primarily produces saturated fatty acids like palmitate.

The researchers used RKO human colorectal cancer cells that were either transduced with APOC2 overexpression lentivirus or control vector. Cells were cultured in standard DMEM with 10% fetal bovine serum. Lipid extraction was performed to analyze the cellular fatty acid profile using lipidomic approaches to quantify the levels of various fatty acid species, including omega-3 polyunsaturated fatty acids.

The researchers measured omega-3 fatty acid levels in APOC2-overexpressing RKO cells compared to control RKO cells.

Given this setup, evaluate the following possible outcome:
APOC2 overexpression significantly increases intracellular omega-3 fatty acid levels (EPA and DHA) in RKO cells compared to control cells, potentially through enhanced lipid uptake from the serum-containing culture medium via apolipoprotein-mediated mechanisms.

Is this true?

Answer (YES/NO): NO